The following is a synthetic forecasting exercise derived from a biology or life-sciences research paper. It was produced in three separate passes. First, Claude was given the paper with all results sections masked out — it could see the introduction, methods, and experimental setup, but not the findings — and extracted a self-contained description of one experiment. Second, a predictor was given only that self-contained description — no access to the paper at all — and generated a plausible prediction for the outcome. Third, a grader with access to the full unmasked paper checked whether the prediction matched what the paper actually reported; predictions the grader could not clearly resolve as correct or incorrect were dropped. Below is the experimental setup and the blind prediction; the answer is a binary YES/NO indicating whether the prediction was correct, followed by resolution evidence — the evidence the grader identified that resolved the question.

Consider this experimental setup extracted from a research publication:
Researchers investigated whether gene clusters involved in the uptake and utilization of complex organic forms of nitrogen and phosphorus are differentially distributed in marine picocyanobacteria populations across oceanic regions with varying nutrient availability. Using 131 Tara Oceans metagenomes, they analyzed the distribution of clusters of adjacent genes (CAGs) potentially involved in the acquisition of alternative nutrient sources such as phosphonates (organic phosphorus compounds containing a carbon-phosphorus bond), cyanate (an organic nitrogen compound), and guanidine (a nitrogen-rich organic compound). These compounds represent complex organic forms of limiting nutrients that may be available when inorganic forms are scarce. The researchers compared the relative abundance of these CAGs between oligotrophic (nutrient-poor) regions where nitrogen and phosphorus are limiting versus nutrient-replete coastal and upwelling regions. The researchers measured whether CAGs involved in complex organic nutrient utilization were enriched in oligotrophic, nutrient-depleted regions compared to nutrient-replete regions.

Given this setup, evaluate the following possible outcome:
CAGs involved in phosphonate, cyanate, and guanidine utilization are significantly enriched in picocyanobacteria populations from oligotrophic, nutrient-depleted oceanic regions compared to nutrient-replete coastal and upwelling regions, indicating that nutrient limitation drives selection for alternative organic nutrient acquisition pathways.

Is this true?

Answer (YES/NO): NO